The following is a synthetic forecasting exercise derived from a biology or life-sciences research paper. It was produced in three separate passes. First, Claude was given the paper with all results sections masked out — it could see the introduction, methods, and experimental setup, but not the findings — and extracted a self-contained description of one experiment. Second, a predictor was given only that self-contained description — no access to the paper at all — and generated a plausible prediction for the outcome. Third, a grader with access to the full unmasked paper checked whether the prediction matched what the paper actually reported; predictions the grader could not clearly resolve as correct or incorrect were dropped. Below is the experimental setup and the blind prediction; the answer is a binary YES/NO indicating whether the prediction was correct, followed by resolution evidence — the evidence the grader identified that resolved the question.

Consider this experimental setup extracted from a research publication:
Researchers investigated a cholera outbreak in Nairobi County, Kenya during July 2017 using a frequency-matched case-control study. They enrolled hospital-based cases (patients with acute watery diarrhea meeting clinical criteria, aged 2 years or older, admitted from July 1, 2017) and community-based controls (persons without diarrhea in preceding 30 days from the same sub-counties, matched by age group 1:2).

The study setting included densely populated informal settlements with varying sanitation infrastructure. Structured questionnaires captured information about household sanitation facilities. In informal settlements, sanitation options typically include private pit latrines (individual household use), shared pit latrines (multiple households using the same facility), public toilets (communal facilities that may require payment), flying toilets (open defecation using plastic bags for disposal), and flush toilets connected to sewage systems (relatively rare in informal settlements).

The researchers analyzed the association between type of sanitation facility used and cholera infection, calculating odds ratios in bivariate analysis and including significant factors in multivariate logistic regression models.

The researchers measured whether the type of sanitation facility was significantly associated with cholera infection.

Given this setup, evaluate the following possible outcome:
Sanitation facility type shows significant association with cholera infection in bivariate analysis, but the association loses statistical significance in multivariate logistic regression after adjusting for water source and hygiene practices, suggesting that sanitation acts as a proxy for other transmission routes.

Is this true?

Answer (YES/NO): NO